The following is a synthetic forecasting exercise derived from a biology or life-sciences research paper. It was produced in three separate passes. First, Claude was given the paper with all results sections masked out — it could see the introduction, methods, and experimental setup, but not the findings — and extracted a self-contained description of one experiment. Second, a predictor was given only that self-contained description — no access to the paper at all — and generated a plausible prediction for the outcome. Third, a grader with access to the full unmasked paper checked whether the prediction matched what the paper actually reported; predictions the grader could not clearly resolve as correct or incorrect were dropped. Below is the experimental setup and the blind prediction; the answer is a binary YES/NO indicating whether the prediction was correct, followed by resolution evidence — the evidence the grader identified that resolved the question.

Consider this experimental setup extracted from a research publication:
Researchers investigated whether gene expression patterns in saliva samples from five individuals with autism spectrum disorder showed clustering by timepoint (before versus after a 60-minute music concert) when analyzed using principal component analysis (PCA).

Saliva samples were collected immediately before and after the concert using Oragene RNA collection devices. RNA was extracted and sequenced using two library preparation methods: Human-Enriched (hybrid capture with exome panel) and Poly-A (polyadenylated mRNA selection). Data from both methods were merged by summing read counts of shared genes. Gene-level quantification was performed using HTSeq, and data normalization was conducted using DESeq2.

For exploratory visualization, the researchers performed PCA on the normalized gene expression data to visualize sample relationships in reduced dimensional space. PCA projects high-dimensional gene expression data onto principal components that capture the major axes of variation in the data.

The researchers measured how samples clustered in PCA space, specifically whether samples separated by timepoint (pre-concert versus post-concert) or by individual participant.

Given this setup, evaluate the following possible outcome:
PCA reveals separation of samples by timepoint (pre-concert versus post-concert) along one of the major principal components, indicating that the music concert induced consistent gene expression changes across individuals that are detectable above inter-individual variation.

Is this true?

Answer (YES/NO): YES